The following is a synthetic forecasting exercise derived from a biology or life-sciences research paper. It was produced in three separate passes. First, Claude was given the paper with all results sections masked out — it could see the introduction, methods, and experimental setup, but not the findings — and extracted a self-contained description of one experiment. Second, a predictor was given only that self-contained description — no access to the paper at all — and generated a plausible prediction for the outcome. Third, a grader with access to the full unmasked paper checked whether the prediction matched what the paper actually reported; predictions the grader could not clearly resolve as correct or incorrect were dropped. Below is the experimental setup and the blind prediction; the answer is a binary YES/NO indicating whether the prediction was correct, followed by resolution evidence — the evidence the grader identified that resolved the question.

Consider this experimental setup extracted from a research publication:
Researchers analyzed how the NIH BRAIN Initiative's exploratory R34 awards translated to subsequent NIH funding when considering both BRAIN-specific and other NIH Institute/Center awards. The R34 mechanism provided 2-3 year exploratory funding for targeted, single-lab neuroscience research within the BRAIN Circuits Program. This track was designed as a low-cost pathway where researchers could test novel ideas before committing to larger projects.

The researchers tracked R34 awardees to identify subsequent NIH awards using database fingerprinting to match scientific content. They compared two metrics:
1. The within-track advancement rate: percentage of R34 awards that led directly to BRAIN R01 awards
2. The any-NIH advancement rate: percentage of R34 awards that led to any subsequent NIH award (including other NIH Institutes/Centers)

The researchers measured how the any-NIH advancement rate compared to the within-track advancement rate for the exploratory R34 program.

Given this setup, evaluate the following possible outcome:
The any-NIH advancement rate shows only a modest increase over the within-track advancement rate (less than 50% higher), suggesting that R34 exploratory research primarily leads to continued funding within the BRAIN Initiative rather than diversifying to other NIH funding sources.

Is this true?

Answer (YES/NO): NO